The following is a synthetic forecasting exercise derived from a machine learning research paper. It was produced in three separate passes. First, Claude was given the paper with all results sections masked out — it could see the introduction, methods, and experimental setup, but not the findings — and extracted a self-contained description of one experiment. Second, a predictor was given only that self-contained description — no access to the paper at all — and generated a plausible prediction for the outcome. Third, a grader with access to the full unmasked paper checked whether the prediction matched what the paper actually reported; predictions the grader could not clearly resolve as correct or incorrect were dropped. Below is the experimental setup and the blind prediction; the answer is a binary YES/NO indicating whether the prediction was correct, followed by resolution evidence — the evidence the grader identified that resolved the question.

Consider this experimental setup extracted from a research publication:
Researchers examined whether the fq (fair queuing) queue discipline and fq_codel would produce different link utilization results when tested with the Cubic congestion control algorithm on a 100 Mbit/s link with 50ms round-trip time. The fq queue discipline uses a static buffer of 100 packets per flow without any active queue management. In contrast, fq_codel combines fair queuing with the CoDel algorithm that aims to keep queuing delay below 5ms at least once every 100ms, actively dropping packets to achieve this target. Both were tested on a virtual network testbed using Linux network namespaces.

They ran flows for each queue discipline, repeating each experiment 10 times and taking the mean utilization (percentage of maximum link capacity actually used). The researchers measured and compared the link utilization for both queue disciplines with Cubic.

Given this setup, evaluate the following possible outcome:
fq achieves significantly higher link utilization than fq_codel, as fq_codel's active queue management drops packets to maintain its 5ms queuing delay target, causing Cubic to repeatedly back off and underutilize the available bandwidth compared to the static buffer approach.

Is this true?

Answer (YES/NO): NO